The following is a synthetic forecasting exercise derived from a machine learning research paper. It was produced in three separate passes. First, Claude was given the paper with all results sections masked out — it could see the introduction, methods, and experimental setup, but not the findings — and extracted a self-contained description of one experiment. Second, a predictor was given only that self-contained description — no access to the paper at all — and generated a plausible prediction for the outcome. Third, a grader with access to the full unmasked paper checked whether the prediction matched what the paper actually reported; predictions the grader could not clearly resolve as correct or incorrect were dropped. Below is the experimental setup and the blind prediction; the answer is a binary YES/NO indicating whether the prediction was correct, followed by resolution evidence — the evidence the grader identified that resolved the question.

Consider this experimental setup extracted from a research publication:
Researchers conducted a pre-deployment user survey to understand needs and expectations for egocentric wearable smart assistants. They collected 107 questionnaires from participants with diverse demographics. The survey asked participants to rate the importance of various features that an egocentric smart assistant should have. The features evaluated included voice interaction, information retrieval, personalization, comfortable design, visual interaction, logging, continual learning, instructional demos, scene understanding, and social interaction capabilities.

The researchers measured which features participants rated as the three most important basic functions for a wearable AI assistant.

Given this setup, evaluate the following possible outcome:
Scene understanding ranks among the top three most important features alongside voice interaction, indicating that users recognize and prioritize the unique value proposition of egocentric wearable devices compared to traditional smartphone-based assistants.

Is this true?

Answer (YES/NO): NO